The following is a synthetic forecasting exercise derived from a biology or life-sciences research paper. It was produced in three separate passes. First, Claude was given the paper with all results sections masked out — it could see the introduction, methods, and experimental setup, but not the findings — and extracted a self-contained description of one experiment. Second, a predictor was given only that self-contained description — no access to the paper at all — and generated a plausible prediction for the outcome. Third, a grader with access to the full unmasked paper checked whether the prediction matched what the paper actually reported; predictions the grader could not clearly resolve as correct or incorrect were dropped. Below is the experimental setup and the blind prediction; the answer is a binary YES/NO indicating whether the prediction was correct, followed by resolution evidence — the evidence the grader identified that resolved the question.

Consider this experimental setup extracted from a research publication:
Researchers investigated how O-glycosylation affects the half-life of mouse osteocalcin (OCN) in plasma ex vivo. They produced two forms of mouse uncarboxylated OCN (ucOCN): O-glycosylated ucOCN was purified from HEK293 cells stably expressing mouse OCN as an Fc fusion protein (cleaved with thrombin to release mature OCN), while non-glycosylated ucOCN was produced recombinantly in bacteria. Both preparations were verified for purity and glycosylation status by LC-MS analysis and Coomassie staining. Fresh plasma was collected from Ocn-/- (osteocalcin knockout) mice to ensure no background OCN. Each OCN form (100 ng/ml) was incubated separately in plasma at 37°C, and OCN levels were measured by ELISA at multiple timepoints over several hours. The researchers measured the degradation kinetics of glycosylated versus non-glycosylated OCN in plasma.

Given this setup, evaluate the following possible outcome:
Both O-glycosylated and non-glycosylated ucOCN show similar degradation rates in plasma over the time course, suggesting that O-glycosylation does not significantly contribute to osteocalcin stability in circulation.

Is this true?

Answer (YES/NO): NO